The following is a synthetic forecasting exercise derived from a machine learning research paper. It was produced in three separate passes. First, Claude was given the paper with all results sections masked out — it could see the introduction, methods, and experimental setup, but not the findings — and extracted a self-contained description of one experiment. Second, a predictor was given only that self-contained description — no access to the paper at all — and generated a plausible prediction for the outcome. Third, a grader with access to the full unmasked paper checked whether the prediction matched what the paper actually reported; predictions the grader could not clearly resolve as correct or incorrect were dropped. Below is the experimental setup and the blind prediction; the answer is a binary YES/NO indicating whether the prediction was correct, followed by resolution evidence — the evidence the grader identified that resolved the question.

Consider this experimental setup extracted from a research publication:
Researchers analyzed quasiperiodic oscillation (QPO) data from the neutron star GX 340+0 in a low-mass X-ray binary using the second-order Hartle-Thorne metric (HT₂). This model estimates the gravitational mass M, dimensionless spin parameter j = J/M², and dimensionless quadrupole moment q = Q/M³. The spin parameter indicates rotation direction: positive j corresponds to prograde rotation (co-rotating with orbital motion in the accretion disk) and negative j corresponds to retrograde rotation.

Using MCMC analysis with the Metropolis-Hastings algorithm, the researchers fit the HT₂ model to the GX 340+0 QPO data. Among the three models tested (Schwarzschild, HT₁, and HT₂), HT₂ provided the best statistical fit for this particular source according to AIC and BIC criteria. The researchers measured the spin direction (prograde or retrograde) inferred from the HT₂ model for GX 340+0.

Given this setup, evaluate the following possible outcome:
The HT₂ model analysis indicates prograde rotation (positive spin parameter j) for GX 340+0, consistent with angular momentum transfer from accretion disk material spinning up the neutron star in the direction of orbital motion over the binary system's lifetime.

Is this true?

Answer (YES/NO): NO